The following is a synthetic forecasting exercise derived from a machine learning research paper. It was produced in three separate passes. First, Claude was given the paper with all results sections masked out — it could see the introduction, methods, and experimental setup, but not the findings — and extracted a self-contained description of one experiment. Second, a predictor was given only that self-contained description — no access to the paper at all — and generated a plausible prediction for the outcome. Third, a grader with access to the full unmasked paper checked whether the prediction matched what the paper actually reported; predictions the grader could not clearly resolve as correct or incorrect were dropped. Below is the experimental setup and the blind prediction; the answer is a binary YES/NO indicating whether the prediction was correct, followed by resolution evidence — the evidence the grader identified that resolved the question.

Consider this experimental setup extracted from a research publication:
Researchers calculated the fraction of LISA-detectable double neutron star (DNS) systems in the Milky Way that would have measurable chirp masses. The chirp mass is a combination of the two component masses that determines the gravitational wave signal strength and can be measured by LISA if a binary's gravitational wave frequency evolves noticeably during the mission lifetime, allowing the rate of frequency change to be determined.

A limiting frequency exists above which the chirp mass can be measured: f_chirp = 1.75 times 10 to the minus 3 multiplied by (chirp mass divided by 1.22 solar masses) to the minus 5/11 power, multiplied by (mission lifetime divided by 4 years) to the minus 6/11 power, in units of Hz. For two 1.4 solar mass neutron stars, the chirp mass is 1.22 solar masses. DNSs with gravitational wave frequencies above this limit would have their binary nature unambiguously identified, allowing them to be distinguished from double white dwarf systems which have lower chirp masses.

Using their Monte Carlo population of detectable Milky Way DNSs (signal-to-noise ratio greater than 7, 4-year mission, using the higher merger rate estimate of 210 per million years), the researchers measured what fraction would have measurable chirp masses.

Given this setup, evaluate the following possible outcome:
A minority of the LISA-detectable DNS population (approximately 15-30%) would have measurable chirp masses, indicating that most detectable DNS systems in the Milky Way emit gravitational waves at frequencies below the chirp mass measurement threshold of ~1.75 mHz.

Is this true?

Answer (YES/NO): YES